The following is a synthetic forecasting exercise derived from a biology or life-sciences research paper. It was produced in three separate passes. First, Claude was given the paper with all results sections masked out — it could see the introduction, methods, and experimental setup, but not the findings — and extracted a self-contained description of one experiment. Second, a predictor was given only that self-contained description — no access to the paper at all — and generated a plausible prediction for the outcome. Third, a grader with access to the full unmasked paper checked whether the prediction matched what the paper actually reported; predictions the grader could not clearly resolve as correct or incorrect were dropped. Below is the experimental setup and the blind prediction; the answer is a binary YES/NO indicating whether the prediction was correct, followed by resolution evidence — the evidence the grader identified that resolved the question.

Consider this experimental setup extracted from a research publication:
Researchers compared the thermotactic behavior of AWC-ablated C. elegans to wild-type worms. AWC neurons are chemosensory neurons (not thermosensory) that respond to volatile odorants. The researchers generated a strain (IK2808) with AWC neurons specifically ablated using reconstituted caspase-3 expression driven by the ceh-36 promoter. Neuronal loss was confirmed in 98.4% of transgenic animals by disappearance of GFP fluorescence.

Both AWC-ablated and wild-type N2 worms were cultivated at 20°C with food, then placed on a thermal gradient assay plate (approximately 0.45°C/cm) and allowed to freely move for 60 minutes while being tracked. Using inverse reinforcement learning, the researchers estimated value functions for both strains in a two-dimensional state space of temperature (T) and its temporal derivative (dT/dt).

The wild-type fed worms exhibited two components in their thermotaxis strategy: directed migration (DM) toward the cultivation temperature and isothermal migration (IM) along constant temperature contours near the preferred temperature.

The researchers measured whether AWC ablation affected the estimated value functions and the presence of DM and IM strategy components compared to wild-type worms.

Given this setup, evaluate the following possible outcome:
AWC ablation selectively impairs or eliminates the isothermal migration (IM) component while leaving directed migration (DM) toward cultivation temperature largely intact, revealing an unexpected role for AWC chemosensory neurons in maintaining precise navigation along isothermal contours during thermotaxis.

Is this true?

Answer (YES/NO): NO